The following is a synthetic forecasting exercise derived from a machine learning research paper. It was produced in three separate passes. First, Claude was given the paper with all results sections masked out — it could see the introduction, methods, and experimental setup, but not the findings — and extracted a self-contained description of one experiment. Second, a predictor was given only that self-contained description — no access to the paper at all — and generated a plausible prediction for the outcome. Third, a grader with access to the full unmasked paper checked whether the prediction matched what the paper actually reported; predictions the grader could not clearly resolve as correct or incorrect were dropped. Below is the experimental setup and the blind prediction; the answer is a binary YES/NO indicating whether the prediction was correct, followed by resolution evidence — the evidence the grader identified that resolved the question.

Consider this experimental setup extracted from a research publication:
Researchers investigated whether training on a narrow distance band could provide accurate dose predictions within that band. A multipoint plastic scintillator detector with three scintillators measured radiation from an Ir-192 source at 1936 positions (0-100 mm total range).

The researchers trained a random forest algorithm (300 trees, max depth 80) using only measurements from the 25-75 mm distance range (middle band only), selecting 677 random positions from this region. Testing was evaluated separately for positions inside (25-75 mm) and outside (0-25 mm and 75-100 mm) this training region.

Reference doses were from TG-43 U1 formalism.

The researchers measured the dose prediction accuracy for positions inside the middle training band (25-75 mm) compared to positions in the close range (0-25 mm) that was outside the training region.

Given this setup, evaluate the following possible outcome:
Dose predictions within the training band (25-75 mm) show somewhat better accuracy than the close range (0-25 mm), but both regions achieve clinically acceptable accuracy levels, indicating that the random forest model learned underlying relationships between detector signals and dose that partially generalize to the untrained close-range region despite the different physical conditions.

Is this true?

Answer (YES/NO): YES